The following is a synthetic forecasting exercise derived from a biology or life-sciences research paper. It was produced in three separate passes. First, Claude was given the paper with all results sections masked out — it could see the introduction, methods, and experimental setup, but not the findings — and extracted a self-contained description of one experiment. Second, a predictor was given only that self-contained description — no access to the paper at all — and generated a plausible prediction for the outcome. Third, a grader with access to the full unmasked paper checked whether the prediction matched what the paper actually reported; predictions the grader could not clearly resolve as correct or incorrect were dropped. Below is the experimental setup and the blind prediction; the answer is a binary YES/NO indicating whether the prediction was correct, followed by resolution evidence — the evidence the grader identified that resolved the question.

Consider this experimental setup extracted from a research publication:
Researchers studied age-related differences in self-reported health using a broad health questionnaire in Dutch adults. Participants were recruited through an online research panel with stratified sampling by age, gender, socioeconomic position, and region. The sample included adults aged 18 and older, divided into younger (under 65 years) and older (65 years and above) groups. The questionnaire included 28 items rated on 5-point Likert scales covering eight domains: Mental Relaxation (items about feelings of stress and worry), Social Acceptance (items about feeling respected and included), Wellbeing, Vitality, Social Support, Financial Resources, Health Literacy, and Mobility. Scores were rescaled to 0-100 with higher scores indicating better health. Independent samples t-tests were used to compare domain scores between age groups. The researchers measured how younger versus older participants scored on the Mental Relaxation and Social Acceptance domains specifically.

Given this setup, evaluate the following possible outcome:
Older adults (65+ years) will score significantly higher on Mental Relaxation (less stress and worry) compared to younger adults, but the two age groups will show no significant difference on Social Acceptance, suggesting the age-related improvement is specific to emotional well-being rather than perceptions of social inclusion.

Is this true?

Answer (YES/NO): NO